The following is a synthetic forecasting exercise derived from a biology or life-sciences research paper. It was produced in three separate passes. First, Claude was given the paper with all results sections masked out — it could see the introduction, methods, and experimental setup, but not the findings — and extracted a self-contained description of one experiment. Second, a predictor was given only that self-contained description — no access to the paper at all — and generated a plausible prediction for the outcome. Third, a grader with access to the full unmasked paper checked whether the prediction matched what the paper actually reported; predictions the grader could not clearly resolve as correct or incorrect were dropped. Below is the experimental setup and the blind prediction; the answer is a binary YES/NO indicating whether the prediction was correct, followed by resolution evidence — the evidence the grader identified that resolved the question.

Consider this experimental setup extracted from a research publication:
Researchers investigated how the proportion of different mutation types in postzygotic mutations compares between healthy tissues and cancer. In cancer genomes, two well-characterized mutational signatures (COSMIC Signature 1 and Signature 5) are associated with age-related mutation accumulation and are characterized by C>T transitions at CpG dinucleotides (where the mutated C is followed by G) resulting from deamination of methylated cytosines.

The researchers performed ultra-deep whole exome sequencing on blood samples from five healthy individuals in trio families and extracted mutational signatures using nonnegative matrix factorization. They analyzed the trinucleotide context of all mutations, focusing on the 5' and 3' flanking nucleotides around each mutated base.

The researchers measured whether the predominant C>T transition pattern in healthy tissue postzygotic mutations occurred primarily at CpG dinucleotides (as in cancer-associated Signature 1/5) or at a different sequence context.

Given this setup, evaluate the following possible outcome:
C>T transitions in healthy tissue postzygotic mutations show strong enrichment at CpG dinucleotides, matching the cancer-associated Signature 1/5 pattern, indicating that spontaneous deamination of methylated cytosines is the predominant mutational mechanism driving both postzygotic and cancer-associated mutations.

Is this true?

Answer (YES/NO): NO